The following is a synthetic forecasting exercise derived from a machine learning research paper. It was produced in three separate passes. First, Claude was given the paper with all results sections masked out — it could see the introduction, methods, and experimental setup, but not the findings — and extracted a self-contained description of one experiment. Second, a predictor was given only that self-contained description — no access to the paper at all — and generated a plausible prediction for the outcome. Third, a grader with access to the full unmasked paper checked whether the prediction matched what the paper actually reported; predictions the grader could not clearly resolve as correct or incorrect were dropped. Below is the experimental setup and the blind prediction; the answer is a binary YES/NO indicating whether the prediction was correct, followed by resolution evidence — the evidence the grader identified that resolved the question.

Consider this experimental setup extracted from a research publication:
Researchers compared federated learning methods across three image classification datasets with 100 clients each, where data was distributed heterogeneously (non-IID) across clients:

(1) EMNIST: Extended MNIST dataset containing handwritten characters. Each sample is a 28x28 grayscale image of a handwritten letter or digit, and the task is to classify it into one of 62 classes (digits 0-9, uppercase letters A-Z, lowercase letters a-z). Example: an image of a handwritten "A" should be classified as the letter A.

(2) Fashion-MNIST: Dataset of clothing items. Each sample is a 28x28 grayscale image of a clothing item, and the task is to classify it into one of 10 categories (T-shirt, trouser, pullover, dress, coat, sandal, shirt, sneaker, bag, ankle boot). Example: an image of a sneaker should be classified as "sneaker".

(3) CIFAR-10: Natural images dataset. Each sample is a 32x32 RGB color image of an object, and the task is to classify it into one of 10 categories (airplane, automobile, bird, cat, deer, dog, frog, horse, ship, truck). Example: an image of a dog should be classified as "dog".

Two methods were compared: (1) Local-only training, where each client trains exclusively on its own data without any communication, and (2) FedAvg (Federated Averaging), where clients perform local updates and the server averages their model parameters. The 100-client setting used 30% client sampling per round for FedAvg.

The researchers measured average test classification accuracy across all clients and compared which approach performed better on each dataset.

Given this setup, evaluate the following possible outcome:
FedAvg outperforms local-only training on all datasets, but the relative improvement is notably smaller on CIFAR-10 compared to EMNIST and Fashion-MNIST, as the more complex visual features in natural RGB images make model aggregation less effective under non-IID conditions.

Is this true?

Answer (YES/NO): NO